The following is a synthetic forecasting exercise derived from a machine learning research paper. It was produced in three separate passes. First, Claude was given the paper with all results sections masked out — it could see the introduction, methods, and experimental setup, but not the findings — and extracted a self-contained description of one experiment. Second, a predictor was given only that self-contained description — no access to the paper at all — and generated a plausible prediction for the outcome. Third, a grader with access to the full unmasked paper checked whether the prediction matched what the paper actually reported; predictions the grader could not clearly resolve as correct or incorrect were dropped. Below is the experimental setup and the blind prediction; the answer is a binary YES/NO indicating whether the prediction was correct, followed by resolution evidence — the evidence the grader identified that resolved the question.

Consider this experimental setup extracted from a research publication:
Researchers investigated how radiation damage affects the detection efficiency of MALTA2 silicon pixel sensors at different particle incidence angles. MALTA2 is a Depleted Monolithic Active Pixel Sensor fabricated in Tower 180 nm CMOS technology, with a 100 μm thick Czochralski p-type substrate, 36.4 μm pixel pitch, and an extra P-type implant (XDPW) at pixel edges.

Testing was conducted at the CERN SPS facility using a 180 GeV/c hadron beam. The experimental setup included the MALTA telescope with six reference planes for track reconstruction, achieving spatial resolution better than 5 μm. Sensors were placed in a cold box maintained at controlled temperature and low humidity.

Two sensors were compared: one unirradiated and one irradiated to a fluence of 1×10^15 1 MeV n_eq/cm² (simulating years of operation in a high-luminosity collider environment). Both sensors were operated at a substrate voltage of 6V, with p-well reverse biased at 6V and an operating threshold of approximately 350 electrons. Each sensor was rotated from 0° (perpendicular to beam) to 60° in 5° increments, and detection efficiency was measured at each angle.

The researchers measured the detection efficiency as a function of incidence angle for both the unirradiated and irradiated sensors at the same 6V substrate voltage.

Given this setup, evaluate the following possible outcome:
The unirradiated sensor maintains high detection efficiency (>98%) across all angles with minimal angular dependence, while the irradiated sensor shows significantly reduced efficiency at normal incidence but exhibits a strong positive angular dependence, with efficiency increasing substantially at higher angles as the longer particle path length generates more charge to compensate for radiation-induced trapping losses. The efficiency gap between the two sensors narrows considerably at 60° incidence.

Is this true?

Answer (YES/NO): YES